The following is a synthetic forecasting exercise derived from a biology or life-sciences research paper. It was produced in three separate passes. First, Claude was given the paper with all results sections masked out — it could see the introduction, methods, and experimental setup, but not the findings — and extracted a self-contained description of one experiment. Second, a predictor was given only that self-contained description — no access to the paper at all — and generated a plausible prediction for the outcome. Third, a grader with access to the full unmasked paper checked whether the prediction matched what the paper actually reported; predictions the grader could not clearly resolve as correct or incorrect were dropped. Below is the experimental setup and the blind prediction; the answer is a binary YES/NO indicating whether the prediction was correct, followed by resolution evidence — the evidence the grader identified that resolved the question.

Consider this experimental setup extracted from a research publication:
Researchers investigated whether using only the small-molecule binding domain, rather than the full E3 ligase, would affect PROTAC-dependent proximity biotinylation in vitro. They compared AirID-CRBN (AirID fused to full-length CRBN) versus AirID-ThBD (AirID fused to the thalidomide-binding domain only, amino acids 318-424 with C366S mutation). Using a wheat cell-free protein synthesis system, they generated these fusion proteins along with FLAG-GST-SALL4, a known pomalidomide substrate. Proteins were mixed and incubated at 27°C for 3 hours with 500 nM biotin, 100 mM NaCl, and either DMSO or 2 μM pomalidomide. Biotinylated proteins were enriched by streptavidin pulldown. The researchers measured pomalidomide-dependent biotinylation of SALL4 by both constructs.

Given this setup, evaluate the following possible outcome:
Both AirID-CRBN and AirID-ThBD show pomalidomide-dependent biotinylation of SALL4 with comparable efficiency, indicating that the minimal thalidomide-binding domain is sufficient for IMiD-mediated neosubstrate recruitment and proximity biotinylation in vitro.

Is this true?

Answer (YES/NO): NO